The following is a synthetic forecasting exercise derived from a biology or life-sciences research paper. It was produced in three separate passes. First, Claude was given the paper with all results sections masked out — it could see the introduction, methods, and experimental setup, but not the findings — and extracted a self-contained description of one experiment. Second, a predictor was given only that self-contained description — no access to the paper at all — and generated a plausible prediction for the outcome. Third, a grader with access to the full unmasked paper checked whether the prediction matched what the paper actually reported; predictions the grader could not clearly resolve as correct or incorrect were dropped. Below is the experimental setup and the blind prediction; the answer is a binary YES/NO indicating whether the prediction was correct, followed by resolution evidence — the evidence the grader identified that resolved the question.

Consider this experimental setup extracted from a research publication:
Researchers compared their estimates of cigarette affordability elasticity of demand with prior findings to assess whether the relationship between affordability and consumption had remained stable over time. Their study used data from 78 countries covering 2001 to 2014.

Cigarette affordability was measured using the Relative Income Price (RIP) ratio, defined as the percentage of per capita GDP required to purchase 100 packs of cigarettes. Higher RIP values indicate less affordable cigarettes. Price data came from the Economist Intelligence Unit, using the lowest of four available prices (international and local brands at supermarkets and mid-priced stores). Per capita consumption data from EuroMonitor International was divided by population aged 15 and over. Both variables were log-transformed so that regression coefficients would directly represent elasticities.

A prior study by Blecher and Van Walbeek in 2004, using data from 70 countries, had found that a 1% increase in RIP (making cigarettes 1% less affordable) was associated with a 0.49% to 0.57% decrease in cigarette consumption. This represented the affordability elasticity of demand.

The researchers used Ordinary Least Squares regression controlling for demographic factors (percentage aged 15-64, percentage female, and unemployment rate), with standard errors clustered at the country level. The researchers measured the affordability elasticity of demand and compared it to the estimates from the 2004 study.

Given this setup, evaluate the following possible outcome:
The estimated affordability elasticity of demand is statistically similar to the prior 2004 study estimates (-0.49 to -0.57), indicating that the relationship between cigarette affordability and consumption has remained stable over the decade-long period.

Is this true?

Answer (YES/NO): NO